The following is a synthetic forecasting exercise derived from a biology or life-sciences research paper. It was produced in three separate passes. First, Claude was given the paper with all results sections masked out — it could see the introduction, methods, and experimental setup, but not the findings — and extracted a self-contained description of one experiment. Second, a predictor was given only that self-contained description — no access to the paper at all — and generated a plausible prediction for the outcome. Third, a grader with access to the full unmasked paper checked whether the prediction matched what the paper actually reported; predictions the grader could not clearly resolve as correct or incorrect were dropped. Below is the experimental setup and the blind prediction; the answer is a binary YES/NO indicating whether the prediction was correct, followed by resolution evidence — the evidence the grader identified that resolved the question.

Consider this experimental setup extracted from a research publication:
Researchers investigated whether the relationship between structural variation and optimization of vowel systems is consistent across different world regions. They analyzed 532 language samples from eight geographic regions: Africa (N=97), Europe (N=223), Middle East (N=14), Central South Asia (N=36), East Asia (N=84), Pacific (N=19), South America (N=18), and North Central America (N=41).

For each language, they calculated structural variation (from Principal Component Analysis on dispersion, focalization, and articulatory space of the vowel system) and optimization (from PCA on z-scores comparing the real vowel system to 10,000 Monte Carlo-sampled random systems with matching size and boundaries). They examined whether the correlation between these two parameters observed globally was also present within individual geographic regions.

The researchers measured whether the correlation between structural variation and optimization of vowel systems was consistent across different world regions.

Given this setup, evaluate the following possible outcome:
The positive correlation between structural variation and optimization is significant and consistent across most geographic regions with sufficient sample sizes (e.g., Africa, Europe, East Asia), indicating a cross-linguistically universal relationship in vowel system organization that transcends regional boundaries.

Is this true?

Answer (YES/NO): NO